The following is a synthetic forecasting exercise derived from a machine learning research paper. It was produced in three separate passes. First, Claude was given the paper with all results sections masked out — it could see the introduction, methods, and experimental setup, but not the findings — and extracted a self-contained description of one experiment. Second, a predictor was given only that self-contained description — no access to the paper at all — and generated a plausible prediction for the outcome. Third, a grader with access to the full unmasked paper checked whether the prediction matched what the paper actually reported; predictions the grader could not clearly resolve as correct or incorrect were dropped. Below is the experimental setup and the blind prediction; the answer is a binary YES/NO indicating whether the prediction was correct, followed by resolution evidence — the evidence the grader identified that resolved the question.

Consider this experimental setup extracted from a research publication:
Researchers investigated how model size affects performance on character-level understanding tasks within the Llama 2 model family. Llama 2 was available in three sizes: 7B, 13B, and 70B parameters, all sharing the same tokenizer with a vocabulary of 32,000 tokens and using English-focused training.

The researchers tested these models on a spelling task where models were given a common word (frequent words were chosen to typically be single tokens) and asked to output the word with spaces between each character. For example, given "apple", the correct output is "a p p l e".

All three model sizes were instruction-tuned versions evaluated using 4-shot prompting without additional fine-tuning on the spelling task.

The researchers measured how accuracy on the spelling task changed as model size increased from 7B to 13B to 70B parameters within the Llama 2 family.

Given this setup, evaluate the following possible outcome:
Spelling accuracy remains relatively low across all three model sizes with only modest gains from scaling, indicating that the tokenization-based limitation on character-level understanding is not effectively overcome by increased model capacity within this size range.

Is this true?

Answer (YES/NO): NO